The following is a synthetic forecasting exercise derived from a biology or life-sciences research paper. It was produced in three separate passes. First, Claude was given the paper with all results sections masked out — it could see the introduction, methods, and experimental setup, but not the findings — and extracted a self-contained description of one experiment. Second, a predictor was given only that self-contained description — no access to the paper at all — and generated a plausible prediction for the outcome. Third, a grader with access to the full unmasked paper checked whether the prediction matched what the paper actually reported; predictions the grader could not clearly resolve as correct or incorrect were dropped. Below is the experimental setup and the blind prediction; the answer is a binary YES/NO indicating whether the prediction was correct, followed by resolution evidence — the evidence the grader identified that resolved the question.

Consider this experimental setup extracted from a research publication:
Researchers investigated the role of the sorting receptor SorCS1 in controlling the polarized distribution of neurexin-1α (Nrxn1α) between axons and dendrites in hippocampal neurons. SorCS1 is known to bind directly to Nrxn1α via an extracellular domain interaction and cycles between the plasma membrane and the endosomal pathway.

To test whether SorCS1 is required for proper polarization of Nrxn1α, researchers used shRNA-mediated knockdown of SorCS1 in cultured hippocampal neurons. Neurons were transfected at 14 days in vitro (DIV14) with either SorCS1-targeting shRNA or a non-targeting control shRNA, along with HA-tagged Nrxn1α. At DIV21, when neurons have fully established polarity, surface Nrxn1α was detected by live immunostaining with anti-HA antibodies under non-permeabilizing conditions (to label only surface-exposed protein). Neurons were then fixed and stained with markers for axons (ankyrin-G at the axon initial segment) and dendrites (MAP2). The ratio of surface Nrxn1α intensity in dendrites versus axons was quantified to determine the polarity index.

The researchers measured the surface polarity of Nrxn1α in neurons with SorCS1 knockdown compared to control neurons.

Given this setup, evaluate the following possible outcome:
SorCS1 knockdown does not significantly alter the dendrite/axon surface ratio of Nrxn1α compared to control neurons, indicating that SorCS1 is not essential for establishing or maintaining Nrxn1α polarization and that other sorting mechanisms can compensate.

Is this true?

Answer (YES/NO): NO